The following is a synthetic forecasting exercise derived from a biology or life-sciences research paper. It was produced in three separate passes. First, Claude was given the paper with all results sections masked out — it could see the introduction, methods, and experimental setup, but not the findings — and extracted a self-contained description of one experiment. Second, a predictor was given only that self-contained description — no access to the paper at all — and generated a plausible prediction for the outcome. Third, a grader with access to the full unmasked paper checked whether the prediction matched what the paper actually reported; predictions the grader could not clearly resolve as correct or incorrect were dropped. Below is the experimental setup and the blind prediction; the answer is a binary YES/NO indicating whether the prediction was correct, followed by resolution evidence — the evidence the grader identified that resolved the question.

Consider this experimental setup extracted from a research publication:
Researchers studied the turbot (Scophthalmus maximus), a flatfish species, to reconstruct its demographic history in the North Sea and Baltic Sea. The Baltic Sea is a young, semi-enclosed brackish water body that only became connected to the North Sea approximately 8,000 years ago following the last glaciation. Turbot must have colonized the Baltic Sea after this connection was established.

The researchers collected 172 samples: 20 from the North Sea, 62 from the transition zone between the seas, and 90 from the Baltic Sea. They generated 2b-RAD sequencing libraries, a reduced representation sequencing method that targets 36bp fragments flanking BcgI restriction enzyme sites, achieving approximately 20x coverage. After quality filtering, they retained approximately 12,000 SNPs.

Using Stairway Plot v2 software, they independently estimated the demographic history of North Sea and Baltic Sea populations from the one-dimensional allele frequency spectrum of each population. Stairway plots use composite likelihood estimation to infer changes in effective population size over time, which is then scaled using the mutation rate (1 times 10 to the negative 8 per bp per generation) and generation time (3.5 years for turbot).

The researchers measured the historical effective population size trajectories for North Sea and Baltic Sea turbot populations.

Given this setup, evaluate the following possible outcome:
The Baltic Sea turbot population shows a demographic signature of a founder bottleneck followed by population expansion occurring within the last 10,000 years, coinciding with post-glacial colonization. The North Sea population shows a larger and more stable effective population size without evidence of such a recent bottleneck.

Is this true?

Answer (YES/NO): YES